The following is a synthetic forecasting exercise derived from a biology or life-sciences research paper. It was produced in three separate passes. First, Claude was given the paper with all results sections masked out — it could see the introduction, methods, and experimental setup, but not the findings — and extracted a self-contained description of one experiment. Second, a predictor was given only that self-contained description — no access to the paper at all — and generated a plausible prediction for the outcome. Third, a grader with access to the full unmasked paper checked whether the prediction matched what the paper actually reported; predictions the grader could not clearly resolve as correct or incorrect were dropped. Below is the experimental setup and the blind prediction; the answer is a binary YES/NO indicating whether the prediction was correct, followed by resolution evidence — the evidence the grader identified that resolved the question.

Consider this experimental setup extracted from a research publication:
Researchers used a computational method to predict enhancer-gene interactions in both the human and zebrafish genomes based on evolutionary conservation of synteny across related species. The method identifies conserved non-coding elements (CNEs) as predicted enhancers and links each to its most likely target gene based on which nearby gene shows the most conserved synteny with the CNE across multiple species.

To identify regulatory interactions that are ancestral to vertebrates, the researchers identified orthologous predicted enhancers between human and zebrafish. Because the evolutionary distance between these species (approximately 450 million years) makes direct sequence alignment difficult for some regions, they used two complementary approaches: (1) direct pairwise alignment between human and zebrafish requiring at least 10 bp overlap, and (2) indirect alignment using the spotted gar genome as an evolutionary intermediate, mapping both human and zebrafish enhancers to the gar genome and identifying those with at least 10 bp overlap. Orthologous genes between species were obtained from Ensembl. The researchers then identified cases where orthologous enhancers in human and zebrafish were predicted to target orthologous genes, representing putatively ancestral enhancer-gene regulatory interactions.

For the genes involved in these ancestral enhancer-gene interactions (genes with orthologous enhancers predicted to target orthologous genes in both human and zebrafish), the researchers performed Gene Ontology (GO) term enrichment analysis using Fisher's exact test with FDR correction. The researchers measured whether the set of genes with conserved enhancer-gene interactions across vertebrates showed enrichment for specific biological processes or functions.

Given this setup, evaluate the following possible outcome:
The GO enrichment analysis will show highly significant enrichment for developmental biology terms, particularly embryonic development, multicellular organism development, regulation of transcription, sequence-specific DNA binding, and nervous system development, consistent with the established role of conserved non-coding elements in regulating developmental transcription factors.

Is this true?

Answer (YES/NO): NO